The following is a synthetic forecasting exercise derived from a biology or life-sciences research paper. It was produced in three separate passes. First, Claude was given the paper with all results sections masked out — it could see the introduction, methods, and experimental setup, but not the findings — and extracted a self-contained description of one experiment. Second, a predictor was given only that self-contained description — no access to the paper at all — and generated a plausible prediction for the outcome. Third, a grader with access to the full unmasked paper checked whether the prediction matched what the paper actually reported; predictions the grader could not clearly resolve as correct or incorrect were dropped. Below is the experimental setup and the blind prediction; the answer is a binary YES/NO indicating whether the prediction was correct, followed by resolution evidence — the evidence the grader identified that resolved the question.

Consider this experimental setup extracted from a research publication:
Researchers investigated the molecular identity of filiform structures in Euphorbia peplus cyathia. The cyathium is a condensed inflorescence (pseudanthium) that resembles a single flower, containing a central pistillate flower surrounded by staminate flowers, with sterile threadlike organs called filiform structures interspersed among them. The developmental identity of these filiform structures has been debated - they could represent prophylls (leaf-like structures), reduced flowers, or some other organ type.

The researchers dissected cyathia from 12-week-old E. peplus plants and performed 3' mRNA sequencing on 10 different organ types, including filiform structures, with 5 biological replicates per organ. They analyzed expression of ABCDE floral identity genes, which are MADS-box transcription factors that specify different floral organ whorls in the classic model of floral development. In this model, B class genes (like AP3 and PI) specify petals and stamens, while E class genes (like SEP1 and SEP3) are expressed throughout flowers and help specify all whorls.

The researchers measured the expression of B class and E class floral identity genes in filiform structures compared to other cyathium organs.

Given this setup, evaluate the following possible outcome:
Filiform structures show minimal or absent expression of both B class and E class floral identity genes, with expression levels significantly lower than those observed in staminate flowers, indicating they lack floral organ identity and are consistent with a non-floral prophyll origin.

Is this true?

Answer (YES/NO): NO